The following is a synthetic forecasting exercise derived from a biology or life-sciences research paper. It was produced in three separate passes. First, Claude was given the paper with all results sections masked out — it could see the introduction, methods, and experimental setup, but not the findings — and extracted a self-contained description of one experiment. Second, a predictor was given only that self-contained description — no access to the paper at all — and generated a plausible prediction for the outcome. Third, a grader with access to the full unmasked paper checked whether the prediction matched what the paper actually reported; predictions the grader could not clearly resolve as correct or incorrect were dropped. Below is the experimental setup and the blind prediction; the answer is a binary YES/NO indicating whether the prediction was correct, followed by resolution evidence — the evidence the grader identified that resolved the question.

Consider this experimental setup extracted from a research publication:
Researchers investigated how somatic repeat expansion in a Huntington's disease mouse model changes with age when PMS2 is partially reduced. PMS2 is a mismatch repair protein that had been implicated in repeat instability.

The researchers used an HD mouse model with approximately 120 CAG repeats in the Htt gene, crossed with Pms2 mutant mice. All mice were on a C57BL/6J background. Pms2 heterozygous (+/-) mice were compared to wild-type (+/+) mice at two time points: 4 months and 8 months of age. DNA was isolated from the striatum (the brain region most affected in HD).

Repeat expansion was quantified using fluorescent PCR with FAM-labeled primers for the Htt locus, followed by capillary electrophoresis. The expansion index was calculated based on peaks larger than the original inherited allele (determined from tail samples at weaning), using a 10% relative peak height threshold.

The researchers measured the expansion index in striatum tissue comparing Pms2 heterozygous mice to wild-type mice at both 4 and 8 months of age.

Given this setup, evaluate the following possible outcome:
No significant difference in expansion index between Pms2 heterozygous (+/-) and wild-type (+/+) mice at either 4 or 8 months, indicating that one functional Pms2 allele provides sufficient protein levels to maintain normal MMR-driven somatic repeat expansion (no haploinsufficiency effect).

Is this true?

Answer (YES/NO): NO